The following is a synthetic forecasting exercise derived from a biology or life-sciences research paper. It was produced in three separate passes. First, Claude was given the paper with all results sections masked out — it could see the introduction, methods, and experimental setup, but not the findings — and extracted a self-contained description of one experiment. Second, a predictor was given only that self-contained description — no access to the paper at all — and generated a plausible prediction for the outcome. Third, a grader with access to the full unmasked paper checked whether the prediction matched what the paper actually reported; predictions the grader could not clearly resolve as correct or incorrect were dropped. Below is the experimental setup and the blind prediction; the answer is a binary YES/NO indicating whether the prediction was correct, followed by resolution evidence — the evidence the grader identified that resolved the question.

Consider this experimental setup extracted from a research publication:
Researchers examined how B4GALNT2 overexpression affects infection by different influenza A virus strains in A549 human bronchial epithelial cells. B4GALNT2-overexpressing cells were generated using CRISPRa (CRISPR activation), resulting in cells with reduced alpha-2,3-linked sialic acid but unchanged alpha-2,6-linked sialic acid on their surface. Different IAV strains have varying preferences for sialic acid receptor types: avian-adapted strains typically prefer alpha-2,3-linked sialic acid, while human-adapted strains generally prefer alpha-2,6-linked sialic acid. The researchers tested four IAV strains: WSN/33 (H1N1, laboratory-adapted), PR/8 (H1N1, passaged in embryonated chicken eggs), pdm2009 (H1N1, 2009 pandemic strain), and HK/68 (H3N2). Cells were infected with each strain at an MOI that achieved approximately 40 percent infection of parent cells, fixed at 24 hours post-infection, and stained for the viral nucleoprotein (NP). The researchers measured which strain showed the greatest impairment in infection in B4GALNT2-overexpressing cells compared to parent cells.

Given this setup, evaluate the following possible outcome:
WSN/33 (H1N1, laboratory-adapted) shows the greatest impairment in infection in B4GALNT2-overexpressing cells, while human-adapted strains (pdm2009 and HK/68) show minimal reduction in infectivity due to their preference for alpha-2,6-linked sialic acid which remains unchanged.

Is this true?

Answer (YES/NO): NO